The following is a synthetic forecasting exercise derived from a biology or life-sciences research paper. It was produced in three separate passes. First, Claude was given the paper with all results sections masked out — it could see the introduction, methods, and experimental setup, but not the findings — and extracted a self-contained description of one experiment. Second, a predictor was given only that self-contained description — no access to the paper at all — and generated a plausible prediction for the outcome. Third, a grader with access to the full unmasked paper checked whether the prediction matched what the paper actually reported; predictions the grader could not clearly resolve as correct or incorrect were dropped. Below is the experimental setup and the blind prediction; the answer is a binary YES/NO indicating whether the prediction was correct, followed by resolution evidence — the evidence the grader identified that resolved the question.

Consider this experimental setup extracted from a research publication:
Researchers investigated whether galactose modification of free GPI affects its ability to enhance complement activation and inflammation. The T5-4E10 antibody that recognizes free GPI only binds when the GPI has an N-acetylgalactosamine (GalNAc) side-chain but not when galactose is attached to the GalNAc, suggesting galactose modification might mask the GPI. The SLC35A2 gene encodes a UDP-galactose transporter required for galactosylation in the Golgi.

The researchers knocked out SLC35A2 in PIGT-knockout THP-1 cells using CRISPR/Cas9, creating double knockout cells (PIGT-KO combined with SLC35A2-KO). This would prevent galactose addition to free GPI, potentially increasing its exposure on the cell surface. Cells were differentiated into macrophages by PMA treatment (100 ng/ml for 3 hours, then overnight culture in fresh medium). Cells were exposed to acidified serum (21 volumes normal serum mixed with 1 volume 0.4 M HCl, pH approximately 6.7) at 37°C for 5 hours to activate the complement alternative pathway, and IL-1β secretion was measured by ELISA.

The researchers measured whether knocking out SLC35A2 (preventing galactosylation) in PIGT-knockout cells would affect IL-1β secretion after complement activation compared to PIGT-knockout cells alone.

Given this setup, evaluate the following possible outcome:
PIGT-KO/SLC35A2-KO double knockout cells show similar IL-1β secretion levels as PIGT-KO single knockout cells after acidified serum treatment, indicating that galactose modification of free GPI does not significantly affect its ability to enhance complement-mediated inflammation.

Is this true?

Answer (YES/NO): NO